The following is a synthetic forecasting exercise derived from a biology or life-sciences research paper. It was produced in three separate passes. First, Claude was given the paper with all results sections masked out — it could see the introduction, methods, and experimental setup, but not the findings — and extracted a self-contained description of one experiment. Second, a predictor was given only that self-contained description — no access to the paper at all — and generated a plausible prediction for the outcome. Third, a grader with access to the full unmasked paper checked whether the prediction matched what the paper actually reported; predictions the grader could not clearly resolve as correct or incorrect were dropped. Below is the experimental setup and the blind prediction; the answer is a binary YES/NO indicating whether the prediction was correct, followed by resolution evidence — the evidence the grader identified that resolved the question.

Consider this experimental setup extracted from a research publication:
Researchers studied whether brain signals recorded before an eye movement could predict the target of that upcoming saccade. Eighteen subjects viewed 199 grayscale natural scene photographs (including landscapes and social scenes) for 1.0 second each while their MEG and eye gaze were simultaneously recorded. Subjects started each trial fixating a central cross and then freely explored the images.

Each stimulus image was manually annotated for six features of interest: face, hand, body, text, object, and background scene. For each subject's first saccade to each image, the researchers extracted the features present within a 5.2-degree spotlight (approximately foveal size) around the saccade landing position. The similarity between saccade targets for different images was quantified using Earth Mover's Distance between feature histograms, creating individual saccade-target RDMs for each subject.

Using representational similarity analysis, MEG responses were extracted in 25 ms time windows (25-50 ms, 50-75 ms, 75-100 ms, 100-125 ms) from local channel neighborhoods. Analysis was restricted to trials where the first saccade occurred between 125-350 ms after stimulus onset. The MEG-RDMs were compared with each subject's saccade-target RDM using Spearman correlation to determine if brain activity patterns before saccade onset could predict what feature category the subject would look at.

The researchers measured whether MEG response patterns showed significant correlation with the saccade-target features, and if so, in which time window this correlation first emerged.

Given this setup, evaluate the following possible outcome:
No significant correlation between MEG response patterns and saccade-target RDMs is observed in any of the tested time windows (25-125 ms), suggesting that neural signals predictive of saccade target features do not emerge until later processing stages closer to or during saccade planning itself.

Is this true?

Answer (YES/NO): NO